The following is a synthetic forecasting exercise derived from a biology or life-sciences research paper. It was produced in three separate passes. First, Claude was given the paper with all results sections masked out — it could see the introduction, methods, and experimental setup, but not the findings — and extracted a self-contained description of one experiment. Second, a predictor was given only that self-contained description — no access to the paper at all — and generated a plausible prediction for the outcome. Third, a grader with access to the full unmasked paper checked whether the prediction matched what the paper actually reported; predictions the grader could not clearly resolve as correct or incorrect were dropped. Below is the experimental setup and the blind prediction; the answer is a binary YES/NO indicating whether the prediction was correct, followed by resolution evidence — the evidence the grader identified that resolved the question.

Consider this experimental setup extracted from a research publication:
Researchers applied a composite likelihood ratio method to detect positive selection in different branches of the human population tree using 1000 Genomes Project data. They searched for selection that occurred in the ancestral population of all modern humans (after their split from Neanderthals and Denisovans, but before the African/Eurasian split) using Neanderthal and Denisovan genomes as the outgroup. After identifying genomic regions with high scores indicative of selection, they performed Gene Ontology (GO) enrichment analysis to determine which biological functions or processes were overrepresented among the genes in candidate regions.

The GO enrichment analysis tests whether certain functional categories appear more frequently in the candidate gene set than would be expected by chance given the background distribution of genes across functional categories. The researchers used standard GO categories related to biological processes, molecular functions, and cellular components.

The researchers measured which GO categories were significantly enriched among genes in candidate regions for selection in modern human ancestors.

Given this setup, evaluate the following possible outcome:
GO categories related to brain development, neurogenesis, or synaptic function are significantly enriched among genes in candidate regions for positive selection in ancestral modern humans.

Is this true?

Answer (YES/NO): NO